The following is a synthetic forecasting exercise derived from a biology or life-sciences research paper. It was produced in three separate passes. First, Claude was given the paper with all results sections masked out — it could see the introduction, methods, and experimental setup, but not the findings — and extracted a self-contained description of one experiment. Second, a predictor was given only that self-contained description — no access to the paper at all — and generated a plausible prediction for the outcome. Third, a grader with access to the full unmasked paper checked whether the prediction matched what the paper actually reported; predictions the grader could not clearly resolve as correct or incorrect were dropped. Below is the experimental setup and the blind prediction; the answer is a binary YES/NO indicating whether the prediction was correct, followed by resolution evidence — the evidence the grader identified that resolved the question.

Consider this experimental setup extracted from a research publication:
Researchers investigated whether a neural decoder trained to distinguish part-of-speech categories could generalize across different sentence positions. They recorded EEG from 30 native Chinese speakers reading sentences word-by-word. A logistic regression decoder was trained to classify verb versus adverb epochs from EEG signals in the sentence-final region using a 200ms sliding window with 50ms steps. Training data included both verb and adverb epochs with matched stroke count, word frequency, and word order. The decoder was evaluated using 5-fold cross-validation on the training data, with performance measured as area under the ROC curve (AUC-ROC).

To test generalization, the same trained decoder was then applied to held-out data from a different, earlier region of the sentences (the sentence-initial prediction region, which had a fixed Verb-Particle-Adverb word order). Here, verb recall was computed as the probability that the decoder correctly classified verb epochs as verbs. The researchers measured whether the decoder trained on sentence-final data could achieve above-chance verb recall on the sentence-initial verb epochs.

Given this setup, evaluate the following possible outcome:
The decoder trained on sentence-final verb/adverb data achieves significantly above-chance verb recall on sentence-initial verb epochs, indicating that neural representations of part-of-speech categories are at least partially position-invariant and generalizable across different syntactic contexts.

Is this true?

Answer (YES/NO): YES